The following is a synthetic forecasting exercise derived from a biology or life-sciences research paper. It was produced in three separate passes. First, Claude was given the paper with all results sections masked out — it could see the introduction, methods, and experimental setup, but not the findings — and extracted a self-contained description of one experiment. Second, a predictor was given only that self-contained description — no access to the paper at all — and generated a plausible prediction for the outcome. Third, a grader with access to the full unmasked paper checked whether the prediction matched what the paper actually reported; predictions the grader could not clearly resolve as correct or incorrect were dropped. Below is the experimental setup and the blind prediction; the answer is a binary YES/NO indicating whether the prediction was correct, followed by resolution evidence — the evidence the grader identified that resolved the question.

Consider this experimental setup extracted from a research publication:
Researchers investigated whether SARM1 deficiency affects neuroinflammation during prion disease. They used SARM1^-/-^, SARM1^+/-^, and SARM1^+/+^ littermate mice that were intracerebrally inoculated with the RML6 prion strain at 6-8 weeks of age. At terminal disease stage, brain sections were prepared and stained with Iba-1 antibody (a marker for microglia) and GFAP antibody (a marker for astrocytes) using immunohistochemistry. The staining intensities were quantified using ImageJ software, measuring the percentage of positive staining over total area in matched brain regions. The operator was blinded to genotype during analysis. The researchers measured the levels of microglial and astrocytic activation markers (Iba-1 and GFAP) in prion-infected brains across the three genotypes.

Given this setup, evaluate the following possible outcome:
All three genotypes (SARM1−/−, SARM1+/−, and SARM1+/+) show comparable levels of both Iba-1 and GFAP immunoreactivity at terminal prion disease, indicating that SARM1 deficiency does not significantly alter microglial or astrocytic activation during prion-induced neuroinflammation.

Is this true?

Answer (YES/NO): YES